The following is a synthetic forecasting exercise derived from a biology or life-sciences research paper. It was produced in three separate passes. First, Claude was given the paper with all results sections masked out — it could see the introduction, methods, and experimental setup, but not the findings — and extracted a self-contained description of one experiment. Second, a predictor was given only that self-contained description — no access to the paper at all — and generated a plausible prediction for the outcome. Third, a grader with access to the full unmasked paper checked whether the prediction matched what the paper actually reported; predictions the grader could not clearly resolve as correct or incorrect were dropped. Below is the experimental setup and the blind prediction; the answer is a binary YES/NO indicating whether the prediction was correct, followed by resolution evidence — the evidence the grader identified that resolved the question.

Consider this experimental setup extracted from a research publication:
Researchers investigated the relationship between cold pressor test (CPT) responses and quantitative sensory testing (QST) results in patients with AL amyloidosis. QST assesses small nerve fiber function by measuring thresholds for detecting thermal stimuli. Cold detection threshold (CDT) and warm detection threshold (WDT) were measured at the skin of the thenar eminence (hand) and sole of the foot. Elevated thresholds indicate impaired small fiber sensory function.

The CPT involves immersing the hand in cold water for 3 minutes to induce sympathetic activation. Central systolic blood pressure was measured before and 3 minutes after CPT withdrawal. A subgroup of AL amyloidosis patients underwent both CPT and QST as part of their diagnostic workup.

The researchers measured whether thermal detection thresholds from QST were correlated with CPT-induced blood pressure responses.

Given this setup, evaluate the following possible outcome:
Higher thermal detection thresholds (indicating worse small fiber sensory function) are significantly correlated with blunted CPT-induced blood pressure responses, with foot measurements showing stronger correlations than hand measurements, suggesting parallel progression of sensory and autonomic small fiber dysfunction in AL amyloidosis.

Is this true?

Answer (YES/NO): NO